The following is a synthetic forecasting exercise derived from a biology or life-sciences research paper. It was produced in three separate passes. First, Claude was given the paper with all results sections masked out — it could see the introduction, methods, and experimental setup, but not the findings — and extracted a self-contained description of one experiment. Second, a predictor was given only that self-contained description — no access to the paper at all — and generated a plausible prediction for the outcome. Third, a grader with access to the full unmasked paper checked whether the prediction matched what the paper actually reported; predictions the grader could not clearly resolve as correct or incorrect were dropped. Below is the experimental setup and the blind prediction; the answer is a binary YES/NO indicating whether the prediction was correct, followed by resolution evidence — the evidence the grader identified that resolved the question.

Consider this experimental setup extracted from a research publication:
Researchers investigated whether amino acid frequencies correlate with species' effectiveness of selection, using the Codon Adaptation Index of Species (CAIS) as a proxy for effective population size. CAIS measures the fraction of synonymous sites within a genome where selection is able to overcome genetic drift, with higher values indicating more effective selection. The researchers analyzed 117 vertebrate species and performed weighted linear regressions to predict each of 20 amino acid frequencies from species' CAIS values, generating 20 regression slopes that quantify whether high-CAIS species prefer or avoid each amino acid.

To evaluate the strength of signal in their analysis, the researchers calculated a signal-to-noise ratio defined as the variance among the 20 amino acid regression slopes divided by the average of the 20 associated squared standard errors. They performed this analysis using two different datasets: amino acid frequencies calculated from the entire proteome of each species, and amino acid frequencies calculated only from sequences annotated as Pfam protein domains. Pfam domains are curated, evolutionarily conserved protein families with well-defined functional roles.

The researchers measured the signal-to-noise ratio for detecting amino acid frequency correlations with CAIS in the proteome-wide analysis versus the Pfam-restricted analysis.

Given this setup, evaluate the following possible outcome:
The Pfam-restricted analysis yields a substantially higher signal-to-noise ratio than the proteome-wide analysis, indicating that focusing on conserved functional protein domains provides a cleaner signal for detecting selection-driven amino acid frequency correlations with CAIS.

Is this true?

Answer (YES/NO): NO